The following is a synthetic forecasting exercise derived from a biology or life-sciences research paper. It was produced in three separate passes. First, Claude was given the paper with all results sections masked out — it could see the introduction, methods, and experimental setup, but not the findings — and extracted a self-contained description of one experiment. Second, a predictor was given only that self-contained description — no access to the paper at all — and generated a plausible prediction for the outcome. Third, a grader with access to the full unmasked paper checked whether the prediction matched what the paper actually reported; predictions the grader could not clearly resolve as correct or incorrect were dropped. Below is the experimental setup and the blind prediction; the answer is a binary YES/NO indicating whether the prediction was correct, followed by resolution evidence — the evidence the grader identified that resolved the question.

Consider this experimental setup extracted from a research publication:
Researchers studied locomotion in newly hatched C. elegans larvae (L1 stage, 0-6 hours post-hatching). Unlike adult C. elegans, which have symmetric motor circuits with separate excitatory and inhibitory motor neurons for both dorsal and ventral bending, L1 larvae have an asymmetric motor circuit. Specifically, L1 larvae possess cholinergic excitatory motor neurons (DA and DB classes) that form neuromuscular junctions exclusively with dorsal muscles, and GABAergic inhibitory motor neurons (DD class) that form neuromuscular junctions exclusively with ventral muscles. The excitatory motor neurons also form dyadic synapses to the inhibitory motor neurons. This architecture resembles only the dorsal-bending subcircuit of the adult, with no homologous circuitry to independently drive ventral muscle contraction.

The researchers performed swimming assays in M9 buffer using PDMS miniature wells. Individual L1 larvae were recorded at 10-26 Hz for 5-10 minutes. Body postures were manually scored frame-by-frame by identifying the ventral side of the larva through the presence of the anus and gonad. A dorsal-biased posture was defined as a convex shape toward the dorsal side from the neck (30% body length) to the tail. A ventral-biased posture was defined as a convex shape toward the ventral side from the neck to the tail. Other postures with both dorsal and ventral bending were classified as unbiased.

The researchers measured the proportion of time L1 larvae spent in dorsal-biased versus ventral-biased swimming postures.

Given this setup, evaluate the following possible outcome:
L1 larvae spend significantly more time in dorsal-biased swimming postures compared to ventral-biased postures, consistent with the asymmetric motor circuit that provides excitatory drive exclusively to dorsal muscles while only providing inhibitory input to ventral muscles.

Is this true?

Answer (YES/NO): NO